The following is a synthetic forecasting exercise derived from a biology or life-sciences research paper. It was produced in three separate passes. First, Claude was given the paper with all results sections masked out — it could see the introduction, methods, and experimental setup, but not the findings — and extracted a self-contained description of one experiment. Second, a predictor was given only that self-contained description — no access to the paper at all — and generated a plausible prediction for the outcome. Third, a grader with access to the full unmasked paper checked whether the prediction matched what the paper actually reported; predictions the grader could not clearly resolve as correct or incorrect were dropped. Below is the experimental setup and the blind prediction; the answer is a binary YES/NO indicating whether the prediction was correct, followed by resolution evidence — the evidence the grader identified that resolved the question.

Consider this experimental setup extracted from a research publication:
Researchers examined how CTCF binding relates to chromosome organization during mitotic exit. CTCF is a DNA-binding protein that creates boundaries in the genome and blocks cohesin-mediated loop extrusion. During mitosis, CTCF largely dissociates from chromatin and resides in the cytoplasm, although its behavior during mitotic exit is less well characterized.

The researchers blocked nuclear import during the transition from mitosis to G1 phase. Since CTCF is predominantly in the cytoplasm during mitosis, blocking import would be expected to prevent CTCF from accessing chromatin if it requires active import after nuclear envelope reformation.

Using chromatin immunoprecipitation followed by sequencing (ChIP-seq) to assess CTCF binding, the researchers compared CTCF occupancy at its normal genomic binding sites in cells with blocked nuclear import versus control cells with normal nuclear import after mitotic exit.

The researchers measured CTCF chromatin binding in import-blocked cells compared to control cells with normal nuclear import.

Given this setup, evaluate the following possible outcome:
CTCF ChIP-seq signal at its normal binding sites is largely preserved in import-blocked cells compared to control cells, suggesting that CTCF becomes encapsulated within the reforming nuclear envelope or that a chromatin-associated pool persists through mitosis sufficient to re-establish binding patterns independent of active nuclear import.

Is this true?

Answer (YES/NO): YES